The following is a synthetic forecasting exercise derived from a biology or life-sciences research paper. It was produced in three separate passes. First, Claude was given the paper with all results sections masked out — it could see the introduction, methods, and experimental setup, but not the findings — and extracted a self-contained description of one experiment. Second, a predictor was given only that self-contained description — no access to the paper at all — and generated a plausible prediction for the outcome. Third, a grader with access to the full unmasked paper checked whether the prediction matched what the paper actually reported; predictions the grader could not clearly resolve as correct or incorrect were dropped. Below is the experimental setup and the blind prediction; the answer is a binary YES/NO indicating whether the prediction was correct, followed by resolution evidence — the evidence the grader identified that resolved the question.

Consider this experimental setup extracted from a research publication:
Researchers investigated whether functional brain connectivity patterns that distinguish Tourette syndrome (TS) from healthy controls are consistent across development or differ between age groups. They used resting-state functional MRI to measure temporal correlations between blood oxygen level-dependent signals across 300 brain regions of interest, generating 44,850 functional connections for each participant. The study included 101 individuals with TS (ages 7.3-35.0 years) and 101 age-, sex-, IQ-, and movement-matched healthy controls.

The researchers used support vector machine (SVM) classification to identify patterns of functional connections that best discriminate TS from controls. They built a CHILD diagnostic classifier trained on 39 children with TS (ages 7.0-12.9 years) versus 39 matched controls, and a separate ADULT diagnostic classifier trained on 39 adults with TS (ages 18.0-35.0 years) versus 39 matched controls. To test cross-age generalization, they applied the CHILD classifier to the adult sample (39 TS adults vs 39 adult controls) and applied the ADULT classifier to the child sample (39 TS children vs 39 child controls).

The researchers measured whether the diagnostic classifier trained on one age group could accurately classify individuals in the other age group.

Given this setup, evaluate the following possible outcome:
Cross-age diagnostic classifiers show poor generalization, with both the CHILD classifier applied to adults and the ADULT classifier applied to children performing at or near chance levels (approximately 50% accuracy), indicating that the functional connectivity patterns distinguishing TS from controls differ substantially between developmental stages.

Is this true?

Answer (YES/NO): YES